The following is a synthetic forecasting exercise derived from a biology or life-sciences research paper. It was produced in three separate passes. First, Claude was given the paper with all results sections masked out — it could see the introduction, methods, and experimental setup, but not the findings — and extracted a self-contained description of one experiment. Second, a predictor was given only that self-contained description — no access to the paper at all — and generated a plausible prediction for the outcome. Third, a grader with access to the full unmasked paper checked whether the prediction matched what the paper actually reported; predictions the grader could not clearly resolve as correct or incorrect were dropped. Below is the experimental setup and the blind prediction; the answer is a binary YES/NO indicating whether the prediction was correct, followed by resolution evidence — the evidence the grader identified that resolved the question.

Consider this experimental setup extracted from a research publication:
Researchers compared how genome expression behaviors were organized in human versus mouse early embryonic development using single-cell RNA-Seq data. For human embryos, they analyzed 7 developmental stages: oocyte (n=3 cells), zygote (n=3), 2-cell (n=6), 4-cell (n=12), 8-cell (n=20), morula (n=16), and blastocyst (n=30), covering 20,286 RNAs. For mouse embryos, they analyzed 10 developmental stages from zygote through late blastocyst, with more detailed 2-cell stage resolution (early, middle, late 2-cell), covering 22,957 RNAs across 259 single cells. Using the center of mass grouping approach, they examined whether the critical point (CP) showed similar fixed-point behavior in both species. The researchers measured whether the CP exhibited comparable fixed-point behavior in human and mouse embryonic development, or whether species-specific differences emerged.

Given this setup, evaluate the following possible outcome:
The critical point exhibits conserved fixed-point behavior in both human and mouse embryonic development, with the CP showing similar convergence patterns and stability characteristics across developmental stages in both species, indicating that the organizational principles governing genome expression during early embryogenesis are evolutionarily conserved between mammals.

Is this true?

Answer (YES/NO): YES